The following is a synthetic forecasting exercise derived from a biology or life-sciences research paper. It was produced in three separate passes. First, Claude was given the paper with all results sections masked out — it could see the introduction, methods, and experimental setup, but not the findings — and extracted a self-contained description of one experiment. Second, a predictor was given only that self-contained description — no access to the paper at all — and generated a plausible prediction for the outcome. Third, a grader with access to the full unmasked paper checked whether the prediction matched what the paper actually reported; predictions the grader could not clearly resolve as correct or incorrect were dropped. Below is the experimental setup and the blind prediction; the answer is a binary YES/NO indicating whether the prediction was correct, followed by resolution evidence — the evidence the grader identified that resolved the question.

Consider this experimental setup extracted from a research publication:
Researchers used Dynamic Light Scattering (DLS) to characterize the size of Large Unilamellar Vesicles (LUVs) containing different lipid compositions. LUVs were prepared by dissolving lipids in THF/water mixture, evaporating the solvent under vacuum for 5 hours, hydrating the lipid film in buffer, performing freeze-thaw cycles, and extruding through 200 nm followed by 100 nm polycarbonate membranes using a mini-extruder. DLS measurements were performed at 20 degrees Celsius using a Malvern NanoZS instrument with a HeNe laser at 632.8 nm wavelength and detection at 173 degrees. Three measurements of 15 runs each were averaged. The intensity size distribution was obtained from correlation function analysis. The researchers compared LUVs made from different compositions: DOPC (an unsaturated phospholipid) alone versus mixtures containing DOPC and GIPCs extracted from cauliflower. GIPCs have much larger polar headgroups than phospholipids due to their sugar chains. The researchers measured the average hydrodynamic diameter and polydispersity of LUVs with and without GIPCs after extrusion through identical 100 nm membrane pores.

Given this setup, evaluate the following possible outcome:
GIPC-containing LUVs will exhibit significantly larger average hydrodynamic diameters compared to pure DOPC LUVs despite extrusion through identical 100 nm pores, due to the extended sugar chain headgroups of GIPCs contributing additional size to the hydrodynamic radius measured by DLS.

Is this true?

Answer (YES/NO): NO